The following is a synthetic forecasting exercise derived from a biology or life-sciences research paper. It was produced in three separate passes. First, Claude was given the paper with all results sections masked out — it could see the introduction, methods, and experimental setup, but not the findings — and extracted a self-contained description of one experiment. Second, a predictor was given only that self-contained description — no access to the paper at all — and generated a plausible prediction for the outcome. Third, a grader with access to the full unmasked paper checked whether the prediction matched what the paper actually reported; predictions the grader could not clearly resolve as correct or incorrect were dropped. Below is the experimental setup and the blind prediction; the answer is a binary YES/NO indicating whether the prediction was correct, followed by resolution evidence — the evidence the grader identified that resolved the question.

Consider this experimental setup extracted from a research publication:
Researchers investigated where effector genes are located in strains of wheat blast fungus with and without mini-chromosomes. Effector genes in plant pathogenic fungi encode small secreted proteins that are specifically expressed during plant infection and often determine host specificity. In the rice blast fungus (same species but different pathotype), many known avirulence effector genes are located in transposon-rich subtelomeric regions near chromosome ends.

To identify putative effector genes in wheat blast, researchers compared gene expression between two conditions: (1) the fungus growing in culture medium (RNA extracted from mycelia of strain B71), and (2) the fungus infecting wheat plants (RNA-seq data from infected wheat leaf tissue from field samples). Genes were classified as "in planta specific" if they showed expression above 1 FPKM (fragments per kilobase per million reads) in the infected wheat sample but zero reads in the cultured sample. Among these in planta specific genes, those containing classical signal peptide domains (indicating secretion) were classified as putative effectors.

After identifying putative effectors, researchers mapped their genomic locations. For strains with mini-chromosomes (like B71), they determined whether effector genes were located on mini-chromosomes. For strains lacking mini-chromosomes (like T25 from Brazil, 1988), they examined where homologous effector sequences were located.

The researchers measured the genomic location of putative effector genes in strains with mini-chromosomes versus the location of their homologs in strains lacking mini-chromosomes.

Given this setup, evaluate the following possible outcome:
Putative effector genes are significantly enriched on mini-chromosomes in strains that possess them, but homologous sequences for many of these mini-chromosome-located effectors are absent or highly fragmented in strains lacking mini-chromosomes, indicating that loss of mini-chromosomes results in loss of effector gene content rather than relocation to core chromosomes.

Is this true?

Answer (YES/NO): YES